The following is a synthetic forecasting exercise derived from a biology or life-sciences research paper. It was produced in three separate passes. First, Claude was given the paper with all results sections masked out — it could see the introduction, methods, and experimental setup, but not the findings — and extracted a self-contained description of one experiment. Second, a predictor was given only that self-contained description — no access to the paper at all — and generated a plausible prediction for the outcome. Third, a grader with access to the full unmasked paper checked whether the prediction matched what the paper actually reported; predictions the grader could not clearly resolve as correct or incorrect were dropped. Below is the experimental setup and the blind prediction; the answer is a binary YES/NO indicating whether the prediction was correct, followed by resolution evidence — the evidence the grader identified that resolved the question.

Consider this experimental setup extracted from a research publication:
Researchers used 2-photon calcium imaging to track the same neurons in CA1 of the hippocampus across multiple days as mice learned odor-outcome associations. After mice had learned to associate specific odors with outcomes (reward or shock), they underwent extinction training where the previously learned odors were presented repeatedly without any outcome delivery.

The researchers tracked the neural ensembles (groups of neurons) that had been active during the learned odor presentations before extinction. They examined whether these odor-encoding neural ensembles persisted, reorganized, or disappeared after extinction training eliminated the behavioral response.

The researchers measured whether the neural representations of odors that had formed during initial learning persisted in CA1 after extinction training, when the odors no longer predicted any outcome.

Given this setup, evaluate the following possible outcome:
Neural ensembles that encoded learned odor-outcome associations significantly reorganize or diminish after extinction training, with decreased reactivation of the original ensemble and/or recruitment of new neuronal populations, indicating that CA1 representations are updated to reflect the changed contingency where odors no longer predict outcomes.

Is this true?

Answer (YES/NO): NO